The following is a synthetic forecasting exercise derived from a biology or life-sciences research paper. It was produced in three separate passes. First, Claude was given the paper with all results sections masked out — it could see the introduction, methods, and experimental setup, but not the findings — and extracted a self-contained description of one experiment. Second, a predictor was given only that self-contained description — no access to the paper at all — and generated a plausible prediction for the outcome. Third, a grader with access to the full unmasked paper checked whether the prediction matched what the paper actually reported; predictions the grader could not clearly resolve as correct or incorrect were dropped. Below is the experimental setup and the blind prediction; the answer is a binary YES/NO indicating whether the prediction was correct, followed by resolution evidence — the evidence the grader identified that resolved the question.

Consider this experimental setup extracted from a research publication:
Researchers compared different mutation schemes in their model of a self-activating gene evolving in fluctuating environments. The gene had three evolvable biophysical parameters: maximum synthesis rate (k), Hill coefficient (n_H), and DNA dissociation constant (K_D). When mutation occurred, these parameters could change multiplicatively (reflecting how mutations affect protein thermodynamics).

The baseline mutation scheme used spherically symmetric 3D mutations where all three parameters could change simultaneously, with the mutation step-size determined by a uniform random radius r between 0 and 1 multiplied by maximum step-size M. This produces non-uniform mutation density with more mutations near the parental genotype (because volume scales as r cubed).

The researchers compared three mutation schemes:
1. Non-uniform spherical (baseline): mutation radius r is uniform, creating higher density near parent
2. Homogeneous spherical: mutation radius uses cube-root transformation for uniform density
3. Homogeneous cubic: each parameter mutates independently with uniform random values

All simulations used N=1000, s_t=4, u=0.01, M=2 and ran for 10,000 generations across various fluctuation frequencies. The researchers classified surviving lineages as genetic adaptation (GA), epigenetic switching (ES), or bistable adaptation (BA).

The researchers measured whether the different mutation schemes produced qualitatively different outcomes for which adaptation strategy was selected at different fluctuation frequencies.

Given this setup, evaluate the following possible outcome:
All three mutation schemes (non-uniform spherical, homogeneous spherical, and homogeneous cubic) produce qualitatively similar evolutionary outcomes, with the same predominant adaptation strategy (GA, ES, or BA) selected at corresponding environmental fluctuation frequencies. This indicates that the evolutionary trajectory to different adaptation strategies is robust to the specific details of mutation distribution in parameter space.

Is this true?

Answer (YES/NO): YES